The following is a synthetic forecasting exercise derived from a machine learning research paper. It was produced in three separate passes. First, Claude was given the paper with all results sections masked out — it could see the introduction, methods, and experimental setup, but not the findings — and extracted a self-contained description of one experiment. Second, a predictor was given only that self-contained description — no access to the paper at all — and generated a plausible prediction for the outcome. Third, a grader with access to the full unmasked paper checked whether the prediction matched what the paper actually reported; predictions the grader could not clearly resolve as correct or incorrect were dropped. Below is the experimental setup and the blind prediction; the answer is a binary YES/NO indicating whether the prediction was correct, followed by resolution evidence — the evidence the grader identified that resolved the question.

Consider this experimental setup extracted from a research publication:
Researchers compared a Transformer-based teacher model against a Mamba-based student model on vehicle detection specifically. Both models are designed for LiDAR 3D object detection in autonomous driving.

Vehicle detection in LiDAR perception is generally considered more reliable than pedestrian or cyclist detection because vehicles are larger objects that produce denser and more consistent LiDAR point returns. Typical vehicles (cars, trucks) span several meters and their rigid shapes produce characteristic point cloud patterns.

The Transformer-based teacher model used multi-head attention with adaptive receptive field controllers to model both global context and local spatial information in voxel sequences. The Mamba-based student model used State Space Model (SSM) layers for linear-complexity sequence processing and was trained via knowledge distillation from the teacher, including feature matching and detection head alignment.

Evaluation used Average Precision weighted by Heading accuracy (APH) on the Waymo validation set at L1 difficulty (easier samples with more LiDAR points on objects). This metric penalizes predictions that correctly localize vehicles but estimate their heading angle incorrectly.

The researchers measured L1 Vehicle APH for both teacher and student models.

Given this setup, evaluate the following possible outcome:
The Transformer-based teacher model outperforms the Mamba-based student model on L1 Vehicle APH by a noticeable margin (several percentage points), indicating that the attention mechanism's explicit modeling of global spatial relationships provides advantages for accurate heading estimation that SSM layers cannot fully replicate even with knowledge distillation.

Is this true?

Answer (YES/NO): NO